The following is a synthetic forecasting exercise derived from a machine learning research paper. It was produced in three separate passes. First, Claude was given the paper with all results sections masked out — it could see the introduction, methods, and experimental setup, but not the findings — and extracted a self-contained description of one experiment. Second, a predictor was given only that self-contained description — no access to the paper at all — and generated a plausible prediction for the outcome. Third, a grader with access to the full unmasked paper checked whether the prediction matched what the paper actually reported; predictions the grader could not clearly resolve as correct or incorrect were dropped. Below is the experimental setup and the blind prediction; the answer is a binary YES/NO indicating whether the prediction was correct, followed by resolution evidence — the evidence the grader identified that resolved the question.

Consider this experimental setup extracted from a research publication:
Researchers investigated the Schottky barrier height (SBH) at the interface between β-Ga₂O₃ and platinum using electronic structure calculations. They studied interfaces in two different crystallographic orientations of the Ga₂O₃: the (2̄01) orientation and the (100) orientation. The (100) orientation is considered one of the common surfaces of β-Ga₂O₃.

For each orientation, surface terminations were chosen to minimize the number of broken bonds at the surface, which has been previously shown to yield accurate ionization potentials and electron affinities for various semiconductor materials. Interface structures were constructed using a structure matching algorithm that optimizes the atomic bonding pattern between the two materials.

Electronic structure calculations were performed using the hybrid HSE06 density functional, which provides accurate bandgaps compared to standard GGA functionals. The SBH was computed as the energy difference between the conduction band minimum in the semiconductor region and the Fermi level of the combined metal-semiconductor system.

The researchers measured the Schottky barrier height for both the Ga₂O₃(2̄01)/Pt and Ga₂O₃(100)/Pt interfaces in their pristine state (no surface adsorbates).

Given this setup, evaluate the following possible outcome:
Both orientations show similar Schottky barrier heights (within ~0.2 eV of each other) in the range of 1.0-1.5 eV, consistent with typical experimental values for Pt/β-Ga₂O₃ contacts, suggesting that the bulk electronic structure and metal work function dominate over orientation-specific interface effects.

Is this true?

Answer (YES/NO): NO